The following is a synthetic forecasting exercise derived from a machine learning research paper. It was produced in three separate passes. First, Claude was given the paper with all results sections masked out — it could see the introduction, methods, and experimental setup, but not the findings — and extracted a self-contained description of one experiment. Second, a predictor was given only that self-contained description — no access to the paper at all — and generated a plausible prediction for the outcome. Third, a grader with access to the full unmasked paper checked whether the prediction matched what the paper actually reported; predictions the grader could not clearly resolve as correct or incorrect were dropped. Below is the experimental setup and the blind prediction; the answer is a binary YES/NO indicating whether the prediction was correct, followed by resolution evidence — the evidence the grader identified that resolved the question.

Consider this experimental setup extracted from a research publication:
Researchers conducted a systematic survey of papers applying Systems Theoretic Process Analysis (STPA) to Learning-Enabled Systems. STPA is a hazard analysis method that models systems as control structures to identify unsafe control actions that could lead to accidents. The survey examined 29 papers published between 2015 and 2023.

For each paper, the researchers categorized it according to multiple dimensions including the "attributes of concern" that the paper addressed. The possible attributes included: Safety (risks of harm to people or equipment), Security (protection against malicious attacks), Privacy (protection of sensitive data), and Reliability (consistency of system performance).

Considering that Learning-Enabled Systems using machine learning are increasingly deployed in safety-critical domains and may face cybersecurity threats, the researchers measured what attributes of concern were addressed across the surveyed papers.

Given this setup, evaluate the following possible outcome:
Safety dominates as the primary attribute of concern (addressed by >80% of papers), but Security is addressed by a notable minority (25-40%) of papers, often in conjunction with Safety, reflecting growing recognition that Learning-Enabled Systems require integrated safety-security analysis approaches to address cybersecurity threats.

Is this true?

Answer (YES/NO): NO